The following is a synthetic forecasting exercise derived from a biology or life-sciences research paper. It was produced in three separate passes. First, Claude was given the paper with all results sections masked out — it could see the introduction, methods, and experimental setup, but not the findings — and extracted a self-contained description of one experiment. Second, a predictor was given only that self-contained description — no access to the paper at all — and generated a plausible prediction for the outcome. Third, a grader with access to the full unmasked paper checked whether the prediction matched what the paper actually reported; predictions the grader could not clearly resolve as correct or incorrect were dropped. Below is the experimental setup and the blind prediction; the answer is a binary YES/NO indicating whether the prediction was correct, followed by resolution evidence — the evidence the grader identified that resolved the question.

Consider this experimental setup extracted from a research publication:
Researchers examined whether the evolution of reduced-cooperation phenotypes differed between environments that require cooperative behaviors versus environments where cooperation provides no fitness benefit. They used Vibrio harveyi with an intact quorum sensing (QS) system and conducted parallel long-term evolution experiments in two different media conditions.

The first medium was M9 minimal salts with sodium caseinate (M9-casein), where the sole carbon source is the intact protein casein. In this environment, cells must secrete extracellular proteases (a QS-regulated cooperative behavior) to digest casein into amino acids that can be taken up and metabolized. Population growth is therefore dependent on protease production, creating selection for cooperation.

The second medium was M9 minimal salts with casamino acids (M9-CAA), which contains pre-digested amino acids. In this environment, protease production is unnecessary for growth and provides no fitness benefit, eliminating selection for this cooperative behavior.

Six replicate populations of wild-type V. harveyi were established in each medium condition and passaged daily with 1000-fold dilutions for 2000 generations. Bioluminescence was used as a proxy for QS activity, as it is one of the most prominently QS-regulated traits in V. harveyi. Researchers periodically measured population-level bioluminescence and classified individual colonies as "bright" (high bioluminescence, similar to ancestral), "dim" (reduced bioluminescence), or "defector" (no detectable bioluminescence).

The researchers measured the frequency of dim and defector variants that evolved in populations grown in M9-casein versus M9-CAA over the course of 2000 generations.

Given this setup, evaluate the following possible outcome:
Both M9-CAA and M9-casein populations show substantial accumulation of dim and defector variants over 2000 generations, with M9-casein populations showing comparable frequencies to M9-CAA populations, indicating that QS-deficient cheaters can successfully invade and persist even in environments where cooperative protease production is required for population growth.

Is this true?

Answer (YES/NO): NO